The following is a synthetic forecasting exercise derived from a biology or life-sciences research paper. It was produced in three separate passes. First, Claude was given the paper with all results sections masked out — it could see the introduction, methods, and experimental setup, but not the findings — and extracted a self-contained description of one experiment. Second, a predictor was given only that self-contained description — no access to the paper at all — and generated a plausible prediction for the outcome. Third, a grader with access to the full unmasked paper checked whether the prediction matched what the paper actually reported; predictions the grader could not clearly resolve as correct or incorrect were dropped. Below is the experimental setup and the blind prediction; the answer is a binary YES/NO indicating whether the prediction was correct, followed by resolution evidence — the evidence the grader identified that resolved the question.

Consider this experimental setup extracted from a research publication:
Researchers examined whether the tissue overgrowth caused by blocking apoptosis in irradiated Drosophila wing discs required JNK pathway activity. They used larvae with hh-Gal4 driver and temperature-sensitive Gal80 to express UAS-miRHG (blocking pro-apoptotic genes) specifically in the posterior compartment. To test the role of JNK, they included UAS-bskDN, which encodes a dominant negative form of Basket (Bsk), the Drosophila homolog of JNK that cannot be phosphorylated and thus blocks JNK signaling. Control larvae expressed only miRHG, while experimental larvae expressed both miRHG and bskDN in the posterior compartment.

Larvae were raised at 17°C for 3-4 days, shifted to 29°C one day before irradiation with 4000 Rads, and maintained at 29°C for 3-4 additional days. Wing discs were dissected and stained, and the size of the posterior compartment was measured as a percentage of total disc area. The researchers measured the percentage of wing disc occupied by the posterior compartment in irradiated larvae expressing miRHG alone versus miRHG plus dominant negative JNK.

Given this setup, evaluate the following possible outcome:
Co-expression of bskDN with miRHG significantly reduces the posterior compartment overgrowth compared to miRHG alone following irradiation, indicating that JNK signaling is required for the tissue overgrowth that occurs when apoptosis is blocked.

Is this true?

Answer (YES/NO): YES